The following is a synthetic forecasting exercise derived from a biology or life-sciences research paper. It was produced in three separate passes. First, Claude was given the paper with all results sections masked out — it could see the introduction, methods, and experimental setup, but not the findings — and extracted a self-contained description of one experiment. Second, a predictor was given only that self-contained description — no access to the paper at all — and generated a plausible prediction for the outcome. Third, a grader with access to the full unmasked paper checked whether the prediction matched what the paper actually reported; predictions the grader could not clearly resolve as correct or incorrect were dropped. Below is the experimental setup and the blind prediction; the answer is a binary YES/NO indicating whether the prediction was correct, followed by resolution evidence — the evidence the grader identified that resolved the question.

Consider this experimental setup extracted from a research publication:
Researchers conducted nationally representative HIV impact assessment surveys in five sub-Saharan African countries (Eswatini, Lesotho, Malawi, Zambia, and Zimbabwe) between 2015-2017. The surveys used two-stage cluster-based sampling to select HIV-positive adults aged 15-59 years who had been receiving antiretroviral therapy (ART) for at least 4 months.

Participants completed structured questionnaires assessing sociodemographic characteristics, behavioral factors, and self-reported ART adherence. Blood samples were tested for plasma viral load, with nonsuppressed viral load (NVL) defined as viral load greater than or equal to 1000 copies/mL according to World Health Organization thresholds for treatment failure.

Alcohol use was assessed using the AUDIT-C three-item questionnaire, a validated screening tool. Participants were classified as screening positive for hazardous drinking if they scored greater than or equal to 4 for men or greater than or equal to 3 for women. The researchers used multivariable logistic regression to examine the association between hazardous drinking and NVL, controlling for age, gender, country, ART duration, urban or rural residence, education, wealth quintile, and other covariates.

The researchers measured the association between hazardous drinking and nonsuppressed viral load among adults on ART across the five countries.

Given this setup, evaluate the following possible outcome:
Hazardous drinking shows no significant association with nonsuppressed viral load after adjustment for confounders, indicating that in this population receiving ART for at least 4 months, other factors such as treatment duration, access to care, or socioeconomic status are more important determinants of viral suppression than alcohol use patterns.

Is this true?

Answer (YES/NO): YES